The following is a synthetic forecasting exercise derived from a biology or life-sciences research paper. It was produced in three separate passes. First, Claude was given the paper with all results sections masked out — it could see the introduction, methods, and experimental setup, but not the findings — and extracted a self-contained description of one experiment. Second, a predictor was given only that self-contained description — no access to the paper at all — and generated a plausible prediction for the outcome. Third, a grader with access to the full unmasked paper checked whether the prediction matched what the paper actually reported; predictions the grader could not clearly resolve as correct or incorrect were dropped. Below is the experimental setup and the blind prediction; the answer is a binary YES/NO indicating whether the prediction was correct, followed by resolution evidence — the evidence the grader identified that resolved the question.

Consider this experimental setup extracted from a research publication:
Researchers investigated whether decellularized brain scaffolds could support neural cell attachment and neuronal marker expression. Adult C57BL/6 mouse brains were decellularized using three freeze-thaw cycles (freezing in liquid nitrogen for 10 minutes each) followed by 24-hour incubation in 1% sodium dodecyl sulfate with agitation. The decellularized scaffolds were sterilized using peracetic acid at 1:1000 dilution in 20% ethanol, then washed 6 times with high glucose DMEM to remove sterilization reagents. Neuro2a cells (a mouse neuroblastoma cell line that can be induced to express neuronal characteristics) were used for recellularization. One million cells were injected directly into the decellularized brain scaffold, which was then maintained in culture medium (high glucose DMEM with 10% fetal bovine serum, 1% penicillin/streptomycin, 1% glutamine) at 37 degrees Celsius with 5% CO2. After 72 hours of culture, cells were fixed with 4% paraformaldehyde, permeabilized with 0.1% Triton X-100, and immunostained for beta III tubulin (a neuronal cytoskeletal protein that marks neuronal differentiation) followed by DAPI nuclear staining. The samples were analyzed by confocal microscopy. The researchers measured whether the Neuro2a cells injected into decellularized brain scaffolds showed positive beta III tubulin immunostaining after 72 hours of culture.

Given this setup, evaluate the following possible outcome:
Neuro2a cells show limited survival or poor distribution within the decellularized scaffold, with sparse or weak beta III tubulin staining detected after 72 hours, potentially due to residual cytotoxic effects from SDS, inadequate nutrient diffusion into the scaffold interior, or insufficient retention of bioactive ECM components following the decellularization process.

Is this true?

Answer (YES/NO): NO